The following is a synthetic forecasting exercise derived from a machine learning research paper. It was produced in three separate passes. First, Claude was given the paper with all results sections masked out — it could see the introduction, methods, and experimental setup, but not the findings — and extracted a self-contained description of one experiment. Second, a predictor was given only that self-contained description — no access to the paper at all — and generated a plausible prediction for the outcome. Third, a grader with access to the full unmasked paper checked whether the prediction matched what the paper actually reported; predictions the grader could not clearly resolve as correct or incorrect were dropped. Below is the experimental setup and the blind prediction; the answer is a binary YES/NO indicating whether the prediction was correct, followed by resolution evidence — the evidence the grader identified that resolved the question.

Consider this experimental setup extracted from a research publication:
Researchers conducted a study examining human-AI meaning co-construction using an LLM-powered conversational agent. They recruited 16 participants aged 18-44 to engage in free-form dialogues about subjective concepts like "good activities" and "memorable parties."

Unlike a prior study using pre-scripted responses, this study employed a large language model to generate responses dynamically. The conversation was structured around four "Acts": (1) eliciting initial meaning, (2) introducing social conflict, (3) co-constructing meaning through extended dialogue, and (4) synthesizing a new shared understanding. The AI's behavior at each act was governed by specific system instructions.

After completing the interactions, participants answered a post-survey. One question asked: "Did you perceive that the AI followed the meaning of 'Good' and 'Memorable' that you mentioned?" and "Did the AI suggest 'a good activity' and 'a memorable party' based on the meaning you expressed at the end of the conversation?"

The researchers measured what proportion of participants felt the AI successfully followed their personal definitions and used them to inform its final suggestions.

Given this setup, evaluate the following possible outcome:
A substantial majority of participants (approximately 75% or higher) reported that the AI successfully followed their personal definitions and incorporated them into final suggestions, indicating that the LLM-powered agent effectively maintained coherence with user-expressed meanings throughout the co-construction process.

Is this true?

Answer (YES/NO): NO